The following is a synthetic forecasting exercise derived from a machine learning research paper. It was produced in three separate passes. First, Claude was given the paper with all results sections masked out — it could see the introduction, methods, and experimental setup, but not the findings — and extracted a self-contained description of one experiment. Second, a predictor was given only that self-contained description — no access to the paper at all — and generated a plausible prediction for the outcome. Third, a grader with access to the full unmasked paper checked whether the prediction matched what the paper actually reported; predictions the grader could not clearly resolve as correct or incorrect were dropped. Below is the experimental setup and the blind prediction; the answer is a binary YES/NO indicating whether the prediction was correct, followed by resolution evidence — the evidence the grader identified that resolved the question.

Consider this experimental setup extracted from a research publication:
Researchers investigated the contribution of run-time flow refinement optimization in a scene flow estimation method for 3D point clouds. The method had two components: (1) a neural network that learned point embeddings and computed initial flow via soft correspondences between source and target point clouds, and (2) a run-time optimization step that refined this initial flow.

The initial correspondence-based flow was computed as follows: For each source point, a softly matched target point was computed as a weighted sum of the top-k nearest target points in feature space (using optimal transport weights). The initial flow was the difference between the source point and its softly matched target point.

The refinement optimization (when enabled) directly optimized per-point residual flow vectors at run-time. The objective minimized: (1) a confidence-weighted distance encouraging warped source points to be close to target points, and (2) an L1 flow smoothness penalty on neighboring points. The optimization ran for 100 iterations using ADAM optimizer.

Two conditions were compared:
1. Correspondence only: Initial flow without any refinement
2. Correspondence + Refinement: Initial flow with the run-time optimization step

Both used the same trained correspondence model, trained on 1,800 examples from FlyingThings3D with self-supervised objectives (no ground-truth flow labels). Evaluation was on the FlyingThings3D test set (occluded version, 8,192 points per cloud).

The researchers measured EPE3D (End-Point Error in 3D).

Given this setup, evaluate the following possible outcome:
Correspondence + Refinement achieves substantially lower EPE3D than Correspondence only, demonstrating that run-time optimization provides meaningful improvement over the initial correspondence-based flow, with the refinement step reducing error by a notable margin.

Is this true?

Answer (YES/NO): YES